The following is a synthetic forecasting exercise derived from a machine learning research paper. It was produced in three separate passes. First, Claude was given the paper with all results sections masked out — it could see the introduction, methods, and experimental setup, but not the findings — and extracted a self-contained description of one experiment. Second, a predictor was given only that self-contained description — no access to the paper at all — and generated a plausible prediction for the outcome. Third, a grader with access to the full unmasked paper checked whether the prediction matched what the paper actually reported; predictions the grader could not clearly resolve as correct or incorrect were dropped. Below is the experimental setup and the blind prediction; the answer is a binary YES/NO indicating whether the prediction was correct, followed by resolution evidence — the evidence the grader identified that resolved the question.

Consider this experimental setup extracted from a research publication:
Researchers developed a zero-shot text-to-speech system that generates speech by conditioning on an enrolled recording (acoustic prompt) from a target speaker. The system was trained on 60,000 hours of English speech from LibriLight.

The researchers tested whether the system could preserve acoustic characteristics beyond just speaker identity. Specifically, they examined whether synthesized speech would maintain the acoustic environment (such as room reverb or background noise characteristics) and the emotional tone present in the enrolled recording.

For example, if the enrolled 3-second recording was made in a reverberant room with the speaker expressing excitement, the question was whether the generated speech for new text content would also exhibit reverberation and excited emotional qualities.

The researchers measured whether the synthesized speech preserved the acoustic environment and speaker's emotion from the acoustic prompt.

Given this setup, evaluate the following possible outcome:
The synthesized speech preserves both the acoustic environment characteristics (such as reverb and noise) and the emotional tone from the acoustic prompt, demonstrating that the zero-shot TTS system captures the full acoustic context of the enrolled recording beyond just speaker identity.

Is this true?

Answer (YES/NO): YES